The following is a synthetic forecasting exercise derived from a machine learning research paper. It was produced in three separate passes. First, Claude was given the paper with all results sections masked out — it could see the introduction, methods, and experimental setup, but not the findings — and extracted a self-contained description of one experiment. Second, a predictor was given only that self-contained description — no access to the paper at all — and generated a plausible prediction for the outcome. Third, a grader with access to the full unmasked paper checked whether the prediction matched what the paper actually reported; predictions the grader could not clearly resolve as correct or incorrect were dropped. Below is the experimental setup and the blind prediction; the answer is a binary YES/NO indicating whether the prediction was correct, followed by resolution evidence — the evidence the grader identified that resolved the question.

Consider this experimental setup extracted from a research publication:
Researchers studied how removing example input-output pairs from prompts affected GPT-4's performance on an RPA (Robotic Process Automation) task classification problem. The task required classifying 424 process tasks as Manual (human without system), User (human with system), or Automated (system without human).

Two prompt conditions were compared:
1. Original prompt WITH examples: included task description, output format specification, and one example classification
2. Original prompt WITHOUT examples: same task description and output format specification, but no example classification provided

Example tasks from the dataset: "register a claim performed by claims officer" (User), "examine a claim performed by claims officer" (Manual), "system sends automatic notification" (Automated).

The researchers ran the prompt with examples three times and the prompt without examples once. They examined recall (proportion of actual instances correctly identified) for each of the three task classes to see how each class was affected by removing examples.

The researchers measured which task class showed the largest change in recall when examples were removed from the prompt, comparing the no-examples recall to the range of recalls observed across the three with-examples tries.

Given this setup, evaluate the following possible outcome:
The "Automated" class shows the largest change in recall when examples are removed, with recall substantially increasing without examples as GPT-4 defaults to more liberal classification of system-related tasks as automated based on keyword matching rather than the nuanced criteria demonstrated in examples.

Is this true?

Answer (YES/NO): NO